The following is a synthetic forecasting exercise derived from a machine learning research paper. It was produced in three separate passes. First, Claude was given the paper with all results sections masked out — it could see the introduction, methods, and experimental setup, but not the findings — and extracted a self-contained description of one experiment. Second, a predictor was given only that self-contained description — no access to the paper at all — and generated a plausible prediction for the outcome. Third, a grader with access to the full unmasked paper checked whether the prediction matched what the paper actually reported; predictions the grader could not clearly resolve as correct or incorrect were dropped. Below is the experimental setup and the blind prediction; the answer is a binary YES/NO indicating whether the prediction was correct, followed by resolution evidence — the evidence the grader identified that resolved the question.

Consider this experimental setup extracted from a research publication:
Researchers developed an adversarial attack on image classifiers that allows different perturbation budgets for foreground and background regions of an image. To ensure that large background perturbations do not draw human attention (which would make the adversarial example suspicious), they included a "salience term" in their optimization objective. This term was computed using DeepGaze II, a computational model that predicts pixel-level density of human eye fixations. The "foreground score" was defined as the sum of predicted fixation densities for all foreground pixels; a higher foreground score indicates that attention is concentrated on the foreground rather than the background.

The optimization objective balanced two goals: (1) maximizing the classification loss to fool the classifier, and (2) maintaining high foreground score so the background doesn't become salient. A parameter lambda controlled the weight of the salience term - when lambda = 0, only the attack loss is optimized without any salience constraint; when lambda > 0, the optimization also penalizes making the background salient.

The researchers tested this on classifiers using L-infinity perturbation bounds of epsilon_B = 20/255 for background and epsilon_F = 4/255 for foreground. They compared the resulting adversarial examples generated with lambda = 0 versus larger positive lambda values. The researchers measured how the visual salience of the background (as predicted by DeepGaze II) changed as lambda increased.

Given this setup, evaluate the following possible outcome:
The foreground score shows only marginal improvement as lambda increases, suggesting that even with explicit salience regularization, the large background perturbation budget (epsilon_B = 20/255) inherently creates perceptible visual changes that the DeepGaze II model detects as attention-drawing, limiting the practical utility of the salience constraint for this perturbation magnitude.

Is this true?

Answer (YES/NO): NO